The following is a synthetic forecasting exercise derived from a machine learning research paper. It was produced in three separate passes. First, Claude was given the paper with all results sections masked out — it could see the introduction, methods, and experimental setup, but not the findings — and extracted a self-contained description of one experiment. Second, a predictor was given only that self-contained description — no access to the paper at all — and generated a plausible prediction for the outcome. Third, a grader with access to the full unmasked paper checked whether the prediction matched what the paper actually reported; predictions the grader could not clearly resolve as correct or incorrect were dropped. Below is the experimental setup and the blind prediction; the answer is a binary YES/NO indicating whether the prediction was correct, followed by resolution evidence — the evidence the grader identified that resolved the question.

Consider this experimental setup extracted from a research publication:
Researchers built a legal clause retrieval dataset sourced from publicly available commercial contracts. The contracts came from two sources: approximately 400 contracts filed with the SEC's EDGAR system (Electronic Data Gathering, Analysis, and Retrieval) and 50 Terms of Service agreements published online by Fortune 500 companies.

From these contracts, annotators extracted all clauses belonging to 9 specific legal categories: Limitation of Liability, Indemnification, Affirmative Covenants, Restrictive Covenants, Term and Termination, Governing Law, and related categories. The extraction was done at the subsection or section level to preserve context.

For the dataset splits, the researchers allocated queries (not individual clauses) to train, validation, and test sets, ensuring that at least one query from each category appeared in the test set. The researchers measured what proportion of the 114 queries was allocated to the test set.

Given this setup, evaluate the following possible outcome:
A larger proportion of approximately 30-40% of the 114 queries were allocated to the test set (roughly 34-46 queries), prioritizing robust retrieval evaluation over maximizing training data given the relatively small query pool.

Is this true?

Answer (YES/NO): NO